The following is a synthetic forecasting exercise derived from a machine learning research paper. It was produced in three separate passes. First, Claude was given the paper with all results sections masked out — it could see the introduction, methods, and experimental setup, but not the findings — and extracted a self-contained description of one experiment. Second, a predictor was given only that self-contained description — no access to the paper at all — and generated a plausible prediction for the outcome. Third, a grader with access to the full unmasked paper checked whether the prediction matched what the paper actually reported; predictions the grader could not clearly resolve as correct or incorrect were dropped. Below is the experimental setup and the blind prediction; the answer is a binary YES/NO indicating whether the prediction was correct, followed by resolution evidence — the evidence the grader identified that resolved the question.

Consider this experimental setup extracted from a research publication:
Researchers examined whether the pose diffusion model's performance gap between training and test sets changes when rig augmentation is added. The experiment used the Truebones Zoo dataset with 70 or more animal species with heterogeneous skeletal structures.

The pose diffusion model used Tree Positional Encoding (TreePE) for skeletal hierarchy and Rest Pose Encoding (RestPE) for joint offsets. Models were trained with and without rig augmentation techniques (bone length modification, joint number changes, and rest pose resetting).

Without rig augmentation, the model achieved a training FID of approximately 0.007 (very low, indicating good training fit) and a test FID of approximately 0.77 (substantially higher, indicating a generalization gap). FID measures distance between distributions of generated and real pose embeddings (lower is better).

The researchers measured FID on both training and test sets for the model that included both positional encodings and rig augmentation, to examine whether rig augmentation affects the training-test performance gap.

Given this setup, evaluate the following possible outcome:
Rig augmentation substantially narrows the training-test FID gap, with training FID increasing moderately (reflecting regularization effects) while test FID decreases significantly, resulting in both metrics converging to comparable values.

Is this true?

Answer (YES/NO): NO